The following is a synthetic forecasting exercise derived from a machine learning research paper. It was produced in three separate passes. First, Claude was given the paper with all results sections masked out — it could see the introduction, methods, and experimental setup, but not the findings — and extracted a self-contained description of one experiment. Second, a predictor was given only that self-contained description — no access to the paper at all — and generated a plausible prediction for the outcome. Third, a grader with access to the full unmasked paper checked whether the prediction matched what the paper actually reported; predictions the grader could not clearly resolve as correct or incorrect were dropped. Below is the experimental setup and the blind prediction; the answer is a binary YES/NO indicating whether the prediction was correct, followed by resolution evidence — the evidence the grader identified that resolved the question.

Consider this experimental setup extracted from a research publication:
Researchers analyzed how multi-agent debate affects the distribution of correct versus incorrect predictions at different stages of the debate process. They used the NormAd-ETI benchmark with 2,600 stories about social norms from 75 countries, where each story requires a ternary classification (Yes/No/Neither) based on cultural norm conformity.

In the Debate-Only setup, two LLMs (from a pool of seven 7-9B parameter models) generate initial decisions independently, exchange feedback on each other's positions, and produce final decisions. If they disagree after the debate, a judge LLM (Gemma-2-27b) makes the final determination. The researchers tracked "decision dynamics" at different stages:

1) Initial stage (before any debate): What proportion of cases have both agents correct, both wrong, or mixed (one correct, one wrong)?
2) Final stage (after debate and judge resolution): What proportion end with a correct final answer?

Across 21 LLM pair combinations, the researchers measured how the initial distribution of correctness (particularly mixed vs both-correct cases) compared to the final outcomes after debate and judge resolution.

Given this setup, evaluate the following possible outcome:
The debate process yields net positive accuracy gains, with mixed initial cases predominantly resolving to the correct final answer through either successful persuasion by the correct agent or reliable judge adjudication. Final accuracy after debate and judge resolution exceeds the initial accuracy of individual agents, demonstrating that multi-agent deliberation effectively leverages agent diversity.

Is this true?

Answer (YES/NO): YES